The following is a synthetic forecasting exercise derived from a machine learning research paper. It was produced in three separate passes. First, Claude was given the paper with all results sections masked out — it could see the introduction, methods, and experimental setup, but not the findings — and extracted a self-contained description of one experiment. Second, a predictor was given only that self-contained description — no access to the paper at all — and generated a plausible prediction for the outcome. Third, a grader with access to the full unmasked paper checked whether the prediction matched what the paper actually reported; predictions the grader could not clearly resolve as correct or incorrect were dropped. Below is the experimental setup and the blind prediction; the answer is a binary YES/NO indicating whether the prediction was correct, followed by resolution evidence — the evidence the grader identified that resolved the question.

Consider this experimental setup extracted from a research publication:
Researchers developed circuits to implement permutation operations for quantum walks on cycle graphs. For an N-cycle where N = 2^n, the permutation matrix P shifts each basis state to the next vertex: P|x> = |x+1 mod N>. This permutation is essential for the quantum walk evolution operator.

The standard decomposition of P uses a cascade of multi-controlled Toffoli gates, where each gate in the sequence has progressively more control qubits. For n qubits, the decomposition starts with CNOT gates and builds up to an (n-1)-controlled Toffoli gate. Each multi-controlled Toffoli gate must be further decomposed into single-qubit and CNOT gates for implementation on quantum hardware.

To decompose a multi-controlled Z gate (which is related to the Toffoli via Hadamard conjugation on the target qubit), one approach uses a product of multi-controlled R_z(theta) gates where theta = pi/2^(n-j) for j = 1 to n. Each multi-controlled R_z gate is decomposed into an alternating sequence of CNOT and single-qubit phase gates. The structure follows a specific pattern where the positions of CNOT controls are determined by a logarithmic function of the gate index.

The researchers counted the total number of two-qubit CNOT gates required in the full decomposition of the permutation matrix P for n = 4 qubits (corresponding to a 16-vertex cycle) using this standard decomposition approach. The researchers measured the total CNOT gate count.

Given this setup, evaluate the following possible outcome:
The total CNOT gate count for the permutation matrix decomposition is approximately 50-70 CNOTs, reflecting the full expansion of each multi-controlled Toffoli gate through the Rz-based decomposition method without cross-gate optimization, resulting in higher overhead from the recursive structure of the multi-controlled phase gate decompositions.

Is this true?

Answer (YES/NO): NO